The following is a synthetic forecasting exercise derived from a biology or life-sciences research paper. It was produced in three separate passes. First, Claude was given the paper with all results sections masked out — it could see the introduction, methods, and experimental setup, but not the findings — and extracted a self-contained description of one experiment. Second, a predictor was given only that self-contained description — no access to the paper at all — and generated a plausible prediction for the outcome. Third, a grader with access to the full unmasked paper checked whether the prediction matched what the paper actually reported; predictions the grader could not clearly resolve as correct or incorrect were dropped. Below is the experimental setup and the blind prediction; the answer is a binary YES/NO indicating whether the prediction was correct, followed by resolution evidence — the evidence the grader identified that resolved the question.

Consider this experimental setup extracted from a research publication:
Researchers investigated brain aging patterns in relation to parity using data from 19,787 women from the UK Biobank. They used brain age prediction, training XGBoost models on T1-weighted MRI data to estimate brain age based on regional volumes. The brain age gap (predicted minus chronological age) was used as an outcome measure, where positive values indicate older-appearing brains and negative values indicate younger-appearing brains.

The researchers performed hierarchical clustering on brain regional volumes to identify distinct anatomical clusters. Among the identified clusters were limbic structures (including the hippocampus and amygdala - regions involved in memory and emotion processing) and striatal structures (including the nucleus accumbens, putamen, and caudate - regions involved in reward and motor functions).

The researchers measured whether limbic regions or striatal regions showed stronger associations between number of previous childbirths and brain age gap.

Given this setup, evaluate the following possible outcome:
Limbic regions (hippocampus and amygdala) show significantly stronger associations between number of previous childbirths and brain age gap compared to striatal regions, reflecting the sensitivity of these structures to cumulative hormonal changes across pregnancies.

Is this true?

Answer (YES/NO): NO